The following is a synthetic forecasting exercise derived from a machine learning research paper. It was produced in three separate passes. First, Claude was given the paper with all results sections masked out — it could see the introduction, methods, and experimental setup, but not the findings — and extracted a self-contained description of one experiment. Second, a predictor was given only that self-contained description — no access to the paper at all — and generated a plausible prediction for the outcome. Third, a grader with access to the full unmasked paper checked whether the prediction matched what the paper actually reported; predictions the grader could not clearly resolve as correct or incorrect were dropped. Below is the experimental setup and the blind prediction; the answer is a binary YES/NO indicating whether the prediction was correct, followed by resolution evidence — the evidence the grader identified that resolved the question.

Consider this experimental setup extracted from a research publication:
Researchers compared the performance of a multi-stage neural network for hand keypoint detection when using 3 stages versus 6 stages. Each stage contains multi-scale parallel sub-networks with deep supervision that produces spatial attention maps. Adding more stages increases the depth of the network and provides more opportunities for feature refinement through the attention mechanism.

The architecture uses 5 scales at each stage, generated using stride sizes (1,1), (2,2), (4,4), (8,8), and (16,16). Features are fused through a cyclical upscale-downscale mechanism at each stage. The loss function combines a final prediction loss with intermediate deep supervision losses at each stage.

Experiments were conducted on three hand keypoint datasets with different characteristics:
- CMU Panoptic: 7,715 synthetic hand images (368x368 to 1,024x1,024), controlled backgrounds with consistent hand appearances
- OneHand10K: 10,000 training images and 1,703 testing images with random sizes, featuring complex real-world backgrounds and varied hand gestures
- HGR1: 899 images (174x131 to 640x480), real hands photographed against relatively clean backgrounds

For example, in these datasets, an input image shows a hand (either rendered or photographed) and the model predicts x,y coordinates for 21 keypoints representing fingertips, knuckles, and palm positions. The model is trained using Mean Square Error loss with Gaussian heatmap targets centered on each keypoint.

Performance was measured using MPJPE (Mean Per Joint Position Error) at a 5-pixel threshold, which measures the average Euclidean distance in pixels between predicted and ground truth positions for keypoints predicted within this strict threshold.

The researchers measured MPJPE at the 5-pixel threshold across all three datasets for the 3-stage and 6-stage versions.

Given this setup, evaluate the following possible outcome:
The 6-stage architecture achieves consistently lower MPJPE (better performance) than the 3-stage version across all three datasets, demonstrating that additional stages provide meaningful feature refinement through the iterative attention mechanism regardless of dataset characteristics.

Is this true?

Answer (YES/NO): NO